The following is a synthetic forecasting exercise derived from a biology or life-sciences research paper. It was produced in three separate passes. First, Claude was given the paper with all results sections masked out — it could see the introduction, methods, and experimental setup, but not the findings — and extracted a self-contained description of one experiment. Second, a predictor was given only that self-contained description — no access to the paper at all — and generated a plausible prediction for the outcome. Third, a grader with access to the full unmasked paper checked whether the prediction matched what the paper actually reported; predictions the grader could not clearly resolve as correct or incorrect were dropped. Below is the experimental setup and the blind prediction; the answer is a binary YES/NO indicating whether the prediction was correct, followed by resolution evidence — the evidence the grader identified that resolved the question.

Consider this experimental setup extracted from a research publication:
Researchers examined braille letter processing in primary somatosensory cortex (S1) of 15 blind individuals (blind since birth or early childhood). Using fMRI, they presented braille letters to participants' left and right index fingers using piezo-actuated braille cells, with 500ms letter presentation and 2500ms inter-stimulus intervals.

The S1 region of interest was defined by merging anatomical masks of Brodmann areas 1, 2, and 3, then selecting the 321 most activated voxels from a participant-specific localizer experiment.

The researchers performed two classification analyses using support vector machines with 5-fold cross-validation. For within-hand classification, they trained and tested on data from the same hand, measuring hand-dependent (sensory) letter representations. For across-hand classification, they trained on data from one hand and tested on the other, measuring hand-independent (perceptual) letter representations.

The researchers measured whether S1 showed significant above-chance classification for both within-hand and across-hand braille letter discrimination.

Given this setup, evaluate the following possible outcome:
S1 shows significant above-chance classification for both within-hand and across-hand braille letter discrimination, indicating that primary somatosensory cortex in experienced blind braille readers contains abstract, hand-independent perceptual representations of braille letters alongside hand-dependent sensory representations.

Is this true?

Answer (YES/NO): NO